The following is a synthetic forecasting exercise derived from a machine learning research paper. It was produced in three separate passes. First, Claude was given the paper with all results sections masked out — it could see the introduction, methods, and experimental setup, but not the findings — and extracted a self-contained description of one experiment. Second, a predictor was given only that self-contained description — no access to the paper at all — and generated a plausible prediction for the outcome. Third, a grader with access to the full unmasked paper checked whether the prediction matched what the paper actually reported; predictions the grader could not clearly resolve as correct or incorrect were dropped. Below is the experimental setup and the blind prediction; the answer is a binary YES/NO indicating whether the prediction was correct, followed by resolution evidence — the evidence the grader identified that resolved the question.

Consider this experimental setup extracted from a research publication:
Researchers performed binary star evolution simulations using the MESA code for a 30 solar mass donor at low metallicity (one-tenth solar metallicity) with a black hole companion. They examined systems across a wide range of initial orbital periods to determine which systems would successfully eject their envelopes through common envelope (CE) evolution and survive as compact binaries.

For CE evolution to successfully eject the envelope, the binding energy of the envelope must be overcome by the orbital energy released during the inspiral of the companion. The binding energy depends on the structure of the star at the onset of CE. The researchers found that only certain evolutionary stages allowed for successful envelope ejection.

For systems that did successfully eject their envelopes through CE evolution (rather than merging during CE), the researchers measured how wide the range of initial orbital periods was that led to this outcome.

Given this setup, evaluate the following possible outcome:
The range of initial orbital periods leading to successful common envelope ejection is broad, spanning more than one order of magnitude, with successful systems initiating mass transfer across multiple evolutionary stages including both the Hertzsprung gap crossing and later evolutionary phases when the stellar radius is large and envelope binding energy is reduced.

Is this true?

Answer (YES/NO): NO